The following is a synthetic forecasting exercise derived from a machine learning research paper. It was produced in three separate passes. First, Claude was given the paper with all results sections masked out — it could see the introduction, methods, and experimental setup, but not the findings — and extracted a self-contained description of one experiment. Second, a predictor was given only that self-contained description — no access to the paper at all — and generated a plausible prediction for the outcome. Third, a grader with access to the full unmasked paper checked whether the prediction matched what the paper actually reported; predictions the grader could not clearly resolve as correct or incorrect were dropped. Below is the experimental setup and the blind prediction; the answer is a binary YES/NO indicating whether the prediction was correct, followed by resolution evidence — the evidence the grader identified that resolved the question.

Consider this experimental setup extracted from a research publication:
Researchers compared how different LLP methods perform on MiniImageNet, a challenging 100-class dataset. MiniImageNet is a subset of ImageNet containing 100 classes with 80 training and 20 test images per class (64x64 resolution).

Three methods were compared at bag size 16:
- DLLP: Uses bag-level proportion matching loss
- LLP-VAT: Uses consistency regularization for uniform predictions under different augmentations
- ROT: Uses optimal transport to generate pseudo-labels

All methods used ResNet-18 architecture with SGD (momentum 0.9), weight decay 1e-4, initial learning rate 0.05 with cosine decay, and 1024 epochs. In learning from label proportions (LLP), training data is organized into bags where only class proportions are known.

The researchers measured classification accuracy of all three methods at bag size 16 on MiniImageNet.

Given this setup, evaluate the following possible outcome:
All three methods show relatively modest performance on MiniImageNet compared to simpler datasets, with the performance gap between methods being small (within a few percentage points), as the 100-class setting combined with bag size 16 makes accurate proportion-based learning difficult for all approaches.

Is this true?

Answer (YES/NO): YES